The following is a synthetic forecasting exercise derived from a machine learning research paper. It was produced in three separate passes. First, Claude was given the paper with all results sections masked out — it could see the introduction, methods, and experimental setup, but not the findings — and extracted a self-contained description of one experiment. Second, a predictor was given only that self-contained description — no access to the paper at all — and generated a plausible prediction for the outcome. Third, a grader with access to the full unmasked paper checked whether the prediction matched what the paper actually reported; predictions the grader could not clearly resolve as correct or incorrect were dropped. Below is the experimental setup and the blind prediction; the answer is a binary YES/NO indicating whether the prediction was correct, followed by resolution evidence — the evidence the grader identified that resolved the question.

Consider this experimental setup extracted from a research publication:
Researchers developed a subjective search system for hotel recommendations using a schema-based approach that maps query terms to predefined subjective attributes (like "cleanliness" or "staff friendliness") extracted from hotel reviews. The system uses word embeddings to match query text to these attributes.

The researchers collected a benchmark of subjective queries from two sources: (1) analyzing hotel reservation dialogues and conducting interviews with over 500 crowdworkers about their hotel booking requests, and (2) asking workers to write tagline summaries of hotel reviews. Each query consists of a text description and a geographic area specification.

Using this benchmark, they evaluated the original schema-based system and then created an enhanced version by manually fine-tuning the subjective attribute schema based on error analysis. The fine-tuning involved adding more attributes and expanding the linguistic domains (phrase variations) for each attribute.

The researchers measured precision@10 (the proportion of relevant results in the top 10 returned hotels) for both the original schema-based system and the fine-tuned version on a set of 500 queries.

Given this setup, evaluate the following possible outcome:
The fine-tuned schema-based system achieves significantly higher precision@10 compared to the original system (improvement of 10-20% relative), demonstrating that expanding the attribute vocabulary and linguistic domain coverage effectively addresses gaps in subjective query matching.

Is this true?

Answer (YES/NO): NO